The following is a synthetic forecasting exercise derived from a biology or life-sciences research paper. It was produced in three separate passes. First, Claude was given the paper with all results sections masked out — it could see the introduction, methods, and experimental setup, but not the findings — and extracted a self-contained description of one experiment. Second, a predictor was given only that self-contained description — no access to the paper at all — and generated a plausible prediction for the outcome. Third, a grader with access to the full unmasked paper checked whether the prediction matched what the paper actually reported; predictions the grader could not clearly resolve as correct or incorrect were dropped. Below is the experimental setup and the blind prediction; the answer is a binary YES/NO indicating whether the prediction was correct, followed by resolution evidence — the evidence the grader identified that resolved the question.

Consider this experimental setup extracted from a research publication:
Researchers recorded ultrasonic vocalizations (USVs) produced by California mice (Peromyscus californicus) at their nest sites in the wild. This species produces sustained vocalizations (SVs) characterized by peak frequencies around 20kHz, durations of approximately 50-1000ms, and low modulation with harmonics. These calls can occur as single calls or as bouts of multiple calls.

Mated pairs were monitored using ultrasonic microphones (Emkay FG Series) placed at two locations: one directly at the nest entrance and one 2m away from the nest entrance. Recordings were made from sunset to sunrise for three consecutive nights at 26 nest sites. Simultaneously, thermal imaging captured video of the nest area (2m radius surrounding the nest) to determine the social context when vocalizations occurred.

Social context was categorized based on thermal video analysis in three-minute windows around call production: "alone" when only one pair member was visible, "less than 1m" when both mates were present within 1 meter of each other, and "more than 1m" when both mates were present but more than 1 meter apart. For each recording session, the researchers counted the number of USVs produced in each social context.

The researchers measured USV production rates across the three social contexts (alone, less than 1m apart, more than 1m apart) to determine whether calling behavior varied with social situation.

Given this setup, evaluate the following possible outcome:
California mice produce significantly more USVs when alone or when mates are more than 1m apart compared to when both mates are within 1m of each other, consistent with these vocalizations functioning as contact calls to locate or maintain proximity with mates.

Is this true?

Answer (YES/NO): NO